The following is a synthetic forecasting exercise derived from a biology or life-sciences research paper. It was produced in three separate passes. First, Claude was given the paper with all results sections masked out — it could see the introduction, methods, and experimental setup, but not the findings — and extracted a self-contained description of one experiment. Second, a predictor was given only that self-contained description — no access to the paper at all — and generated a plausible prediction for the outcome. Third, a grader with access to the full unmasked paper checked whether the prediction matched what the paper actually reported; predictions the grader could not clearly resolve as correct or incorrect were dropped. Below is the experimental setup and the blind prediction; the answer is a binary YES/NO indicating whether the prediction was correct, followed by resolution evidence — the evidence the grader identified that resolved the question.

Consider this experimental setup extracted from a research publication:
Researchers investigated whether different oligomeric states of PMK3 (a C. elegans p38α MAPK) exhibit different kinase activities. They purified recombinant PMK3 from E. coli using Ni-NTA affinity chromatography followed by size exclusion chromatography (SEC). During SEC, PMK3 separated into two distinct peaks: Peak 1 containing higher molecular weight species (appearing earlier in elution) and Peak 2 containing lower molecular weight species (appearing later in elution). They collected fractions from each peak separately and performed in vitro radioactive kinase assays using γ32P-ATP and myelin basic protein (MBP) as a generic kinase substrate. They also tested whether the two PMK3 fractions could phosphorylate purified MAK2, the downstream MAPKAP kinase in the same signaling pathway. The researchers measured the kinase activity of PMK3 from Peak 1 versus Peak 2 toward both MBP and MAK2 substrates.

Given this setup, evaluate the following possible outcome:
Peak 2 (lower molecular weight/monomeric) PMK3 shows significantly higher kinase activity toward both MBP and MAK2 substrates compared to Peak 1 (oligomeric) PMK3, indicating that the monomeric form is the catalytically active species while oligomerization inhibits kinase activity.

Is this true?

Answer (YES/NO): YES